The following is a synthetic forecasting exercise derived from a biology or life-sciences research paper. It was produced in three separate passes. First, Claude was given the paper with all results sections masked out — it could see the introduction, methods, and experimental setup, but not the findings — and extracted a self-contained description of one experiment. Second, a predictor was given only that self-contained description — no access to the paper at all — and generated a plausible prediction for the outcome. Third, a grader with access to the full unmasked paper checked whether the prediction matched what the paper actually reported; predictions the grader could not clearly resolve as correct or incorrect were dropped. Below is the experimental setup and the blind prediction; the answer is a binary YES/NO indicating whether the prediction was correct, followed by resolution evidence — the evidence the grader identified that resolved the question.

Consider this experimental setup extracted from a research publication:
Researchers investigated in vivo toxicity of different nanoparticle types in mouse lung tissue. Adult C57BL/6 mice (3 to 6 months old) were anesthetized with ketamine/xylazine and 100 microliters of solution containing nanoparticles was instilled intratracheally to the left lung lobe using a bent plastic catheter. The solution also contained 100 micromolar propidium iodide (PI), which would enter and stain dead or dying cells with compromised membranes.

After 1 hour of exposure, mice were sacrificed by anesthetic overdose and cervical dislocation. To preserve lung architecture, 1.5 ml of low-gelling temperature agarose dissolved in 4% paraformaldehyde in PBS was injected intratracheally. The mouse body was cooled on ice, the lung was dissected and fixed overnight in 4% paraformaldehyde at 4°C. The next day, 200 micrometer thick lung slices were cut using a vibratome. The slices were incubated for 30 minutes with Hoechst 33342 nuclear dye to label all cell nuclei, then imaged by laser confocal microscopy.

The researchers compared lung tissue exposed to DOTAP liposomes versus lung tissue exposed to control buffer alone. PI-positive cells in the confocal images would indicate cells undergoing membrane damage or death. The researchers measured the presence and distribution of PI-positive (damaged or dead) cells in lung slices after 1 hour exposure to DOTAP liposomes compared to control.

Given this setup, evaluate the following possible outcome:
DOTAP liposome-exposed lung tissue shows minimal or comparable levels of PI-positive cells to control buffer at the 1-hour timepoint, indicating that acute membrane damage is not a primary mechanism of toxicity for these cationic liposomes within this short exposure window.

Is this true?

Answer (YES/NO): NO